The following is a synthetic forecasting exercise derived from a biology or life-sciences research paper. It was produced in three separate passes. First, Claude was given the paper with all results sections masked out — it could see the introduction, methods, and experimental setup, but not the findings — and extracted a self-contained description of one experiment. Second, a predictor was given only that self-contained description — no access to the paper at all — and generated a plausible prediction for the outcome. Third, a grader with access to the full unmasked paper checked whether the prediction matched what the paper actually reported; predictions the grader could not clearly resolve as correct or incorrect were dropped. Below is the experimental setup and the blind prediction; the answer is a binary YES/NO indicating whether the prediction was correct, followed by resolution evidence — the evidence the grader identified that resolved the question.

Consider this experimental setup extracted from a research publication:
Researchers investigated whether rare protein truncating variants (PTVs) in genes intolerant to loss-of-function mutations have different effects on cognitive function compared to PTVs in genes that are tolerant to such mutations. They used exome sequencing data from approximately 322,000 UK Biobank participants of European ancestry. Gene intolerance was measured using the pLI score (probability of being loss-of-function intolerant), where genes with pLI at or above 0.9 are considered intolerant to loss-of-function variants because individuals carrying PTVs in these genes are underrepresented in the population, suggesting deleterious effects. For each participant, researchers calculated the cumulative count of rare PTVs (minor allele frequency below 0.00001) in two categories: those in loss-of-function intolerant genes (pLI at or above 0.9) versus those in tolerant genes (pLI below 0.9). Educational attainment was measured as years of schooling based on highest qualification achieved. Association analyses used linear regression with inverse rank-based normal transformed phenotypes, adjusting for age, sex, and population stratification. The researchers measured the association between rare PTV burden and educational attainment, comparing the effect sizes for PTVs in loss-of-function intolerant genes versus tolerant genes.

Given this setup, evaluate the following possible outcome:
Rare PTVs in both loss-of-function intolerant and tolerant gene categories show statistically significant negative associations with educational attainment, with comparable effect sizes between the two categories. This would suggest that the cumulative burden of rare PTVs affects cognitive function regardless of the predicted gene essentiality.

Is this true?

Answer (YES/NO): NO